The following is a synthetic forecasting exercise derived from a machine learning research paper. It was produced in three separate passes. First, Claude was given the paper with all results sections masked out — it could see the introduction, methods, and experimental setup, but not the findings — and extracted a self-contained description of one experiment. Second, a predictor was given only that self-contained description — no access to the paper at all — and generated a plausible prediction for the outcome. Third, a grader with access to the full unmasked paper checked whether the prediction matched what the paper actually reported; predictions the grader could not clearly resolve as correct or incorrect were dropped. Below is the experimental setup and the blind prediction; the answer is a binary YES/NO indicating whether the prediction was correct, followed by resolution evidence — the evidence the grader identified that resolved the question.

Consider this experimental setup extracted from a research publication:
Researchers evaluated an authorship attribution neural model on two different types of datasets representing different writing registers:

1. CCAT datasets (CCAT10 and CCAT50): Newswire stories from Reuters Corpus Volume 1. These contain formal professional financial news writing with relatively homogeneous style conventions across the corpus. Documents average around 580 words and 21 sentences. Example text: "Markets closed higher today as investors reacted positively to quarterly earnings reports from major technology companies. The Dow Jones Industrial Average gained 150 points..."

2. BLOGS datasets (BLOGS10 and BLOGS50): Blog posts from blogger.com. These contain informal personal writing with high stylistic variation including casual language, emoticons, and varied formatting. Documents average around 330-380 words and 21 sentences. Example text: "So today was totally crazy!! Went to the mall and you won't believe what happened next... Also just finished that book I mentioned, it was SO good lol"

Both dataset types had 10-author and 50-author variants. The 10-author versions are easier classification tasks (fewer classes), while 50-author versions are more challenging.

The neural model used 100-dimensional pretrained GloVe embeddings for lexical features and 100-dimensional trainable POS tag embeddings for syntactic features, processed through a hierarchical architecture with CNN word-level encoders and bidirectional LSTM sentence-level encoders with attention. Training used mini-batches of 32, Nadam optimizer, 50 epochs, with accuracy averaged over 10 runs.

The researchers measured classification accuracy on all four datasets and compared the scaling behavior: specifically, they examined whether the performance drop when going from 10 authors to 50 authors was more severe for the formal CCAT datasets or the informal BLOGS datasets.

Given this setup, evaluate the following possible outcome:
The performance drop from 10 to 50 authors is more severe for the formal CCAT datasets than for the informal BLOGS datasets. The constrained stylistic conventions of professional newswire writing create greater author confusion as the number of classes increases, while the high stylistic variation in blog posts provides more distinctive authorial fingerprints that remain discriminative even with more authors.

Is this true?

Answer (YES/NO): NO